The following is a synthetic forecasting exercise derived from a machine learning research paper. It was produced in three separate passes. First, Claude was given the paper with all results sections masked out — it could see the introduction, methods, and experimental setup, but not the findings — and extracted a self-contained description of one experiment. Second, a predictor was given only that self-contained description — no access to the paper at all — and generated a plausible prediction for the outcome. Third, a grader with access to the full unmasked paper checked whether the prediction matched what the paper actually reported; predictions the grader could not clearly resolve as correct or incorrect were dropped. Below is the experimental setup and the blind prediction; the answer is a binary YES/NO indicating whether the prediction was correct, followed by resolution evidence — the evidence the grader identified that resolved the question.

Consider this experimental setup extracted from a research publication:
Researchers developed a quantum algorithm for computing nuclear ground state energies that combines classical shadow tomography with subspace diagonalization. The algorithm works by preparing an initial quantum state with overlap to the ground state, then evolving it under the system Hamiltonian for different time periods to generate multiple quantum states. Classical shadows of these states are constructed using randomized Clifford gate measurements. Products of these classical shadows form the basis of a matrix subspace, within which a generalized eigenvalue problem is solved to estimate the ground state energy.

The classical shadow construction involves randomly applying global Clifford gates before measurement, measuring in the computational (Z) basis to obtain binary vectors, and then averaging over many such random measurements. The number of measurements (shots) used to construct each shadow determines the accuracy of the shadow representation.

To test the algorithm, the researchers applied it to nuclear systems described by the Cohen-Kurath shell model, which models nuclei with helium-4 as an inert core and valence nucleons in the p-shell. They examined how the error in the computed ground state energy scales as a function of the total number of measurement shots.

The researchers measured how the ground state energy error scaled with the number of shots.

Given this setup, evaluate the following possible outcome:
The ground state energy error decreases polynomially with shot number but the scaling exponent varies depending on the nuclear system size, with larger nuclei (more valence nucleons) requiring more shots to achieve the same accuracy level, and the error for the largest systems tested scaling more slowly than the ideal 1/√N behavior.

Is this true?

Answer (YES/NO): NO